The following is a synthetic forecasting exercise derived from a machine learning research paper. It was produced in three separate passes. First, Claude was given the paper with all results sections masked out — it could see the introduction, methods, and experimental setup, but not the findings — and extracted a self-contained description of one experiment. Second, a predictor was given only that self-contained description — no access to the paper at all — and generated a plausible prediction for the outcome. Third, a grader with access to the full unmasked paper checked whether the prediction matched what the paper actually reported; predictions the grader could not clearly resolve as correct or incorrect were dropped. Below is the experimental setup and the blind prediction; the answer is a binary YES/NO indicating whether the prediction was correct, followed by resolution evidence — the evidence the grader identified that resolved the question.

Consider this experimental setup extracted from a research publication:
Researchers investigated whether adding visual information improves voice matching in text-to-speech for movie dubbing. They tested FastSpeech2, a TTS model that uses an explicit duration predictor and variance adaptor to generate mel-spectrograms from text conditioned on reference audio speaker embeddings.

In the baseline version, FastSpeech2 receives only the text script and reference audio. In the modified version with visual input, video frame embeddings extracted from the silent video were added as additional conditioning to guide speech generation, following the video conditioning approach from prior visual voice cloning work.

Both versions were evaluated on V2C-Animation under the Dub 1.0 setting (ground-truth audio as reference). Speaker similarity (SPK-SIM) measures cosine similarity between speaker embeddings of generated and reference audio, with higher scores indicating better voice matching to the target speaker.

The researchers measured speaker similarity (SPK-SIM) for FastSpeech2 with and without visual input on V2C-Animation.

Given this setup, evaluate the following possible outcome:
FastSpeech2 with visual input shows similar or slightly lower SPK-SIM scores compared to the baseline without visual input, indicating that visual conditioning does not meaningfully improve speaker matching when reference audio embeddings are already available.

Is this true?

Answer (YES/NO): NO